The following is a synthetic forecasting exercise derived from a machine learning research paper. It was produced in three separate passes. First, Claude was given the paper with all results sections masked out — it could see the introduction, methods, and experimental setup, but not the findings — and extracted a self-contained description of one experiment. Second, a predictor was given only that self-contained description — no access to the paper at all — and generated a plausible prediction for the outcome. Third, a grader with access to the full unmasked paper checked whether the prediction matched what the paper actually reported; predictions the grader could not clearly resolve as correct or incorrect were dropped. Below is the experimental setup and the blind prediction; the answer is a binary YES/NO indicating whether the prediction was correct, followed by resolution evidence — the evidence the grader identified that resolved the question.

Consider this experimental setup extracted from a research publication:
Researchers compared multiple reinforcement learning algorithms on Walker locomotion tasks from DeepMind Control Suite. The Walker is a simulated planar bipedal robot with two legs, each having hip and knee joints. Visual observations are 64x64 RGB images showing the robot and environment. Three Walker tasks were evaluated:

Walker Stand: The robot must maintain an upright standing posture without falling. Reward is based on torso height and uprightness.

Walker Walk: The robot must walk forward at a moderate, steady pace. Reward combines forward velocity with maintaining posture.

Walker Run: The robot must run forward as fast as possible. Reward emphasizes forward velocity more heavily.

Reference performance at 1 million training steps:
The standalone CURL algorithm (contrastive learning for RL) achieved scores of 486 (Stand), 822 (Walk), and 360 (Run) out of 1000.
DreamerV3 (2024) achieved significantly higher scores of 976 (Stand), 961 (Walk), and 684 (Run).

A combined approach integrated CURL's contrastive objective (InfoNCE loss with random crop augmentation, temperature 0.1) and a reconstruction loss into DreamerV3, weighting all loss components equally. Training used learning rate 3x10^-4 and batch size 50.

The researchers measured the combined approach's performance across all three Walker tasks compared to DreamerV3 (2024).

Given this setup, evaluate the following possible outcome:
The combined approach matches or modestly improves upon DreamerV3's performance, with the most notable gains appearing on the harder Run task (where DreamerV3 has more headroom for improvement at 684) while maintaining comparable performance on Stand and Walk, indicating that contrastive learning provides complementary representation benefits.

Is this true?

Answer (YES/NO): YES